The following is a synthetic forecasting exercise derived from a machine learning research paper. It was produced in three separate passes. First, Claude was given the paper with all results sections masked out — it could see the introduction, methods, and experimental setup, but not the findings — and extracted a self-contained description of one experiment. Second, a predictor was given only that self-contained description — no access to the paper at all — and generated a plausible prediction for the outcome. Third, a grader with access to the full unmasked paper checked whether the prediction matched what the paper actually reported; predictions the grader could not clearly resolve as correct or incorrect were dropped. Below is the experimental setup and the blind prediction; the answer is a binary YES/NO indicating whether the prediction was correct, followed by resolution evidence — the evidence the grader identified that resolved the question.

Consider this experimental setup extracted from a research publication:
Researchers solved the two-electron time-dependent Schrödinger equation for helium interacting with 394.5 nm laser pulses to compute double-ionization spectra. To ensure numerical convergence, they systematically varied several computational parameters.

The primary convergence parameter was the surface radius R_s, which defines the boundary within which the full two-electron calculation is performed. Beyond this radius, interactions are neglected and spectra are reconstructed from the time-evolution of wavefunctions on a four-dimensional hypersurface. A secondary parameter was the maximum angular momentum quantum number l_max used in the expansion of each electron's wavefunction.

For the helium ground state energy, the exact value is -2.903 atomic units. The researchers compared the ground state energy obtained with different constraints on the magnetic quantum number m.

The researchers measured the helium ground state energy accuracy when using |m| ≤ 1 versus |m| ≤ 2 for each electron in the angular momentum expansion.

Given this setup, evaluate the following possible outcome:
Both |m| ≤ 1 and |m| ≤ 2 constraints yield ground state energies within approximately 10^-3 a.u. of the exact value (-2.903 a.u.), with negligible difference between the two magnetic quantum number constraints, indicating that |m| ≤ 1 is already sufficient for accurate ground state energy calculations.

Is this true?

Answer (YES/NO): NO